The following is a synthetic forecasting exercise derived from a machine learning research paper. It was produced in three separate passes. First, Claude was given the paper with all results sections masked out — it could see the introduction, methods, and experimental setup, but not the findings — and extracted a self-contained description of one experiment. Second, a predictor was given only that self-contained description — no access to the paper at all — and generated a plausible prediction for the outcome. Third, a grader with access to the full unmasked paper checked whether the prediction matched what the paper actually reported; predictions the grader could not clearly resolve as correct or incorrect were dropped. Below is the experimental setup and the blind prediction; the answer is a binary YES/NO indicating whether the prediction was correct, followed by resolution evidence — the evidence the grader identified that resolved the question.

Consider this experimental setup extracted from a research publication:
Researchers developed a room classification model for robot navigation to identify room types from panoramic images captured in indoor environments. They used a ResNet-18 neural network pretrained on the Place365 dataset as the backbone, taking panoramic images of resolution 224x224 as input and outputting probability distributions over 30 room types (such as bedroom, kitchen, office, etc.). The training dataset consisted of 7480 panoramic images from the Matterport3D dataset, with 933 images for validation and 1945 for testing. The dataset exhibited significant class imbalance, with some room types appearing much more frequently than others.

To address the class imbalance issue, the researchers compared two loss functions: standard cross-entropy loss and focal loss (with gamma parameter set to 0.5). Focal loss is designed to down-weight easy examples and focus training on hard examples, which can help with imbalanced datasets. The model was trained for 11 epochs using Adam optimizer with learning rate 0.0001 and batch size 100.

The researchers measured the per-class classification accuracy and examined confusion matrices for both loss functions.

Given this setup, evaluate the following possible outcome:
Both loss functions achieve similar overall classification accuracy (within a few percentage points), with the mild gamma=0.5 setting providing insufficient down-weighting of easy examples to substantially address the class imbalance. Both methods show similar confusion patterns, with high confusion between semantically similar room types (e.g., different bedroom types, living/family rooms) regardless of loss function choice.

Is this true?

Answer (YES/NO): NO